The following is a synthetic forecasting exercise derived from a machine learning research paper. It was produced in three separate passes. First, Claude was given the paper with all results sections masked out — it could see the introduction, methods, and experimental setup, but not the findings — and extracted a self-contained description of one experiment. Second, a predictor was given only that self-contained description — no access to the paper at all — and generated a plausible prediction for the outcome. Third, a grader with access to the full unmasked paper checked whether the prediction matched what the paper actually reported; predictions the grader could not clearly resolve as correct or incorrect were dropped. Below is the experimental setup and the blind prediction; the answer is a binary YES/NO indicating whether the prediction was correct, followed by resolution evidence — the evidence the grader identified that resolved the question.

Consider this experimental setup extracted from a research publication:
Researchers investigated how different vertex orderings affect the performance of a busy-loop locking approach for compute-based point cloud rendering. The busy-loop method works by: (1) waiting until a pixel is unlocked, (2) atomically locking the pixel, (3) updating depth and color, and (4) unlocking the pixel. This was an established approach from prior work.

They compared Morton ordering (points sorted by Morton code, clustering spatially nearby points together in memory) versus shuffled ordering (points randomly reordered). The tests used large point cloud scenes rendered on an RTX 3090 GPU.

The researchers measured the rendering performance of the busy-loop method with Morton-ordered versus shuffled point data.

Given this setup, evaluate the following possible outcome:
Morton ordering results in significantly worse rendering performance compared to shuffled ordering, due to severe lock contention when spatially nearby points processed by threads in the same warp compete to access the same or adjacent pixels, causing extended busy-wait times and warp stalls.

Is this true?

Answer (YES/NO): YES